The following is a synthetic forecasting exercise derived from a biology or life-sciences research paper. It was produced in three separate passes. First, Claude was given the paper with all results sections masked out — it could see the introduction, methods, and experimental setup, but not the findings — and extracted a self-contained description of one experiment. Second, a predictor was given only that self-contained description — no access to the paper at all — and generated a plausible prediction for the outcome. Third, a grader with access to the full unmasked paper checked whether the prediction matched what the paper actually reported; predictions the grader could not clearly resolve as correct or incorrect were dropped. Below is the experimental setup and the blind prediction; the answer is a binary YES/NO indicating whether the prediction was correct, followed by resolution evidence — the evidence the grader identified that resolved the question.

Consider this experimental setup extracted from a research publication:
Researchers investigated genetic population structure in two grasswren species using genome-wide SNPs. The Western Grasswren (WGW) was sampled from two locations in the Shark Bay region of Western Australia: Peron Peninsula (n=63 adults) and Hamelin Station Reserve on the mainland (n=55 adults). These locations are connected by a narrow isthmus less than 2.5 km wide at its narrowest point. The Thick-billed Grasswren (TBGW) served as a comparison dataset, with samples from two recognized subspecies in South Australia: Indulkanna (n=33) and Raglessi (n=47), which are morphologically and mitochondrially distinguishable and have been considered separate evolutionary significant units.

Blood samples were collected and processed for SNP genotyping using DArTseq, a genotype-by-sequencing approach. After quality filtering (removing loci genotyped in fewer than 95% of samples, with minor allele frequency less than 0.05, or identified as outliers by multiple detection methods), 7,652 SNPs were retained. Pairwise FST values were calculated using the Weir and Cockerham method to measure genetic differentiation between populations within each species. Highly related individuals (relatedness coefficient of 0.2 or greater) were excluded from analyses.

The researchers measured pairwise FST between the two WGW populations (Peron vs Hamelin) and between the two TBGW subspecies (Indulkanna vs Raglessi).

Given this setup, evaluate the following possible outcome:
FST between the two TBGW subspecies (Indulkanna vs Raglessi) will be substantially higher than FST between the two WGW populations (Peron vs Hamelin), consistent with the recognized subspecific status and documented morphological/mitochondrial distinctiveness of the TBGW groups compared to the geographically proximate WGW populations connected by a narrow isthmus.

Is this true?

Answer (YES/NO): NO